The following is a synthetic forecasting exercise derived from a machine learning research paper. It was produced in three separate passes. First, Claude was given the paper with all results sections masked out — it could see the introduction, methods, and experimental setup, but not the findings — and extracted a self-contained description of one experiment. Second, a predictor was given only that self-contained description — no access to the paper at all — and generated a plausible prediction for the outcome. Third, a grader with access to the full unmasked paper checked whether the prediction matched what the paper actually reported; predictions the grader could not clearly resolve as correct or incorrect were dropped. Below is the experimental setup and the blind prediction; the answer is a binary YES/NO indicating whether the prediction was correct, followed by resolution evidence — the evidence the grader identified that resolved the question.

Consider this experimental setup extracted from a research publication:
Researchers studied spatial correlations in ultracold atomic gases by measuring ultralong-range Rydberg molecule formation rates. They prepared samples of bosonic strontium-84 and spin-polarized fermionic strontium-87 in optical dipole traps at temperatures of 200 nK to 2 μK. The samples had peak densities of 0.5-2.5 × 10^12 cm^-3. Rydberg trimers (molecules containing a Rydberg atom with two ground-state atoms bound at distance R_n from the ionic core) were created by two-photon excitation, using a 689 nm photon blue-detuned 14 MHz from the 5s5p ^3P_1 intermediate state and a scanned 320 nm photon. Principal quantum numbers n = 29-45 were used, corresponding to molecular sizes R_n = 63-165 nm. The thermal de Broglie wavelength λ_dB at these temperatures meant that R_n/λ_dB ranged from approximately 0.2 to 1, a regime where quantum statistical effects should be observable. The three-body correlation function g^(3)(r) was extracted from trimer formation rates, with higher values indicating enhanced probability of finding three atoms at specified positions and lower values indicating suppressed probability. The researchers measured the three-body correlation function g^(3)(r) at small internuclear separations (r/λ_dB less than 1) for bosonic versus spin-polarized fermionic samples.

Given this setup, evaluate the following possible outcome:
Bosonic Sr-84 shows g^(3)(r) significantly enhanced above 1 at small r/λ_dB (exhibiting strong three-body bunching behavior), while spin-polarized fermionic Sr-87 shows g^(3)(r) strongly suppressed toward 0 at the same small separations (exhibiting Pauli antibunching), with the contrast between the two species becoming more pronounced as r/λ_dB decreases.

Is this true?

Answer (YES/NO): YES